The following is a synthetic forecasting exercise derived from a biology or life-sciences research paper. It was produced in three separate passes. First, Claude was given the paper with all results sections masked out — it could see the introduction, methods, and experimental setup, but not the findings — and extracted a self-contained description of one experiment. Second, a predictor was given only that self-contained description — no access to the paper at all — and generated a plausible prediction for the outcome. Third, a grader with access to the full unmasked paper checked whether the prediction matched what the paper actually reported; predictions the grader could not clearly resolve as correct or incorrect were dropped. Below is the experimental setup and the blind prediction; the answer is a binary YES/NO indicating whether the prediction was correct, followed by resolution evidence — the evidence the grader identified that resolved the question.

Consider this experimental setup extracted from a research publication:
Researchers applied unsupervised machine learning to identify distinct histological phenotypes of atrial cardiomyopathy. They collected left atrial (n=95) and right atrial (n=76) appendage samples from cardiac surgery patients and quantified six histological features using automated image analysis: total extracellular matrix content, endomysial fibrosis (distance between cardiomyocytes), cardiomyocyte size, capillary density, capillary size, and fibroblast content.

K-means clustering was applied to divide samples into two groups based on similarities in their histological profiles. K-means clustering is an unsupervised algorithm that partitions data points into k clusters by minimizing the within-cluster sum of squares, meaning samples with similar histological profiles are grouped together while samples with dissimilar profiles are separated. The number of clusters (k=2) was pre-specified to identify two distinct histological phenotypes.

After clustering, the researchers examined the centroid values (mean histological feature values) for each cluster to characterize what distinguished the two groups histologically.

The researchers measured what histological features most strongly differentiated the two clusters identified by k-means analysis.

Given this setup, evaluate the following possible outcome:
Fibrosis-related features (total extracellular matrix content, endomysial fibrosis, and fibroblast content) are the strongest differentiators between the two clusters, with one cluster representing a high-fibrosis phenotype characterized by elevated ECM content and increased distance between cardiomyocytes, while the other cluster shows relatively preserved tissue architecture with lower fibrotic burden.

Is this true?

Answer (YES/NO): NO